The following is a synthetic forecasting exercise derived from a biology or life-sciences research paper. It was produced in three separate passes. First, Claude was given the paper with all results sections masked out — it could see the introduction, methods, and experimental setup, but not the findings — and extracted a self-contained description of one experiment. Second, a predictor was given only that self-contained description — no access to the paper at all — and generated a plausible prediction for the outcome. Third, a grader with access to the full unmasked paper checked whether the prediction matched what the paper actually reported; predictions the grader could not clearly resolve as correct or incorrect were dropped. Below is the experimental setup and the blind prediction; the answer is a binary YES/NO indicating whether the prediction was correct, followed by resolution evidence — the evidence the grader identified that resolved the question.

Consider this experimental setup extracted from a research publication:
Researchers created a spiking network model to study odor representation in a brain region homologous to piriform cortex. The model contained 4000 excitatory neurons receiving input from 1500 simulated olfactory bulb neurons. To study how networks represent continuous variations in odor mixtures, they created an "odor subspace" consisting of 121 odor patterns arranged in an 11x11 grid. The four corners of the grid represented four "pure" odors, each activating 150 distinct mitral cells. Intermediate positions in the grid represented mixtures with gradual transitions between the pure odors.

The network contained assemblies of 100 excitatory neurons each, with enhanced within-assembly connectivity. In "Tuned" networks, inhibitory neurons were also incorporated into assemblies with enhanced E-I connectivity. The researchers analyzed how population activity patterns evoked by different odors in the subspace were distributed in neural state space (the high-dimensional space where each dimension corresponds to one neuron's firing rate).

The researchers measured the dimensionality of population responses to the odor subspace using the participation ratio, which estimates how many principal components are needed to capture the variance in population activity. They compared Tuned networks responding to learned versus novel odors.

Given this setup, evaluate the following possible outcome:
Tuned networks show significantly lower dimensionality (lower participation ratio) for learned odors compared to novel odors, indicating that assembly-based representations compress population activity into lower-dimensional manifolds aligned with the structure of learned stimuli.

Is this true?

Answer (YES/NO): YES